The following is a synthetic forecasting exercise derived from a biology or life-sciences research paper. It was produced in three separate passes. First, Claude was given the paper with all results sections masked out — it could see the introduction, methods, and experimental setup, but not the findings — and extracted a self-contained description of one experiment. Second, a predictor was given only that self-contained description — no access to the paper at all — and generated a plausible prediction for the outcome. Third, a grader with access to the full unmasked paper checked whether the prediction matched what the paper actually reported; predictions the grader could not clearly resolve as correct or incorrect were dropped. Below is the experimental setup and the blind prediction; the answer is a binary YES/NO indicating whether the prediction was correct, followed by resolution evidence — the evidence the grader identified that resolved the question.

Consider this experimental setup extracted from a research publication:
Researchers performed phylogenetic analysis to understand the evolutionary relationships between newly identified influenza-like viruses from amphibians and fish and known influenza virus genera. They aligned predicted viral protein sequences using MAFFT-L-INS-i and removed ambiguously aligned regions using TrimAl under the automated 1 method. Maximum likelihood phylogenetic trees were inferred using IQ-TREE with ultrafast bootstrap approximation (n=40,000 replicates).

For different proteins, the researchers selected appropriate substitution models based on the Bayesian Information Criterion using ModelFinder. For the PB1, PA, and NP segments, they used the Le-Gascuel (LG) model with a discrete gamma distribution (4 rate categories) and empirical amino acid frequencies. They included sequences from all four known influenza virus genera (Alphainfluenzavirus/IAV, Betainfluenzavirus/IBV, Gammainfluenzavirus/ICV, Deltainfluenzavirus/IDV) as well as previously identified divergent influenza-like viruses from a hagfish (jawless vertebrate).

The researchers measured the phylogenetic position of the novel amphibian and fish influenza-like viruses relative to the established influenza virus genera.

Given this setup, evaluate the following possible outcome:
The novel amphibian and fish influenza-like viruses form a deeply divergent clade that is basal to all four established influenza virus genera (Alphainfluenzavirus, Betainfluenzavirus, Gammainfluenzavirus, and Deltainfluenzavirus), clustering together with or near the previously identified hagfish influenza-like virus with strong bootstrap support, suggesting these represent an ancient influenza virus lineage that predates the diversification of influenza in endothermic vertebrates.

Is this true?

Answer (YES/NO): NO